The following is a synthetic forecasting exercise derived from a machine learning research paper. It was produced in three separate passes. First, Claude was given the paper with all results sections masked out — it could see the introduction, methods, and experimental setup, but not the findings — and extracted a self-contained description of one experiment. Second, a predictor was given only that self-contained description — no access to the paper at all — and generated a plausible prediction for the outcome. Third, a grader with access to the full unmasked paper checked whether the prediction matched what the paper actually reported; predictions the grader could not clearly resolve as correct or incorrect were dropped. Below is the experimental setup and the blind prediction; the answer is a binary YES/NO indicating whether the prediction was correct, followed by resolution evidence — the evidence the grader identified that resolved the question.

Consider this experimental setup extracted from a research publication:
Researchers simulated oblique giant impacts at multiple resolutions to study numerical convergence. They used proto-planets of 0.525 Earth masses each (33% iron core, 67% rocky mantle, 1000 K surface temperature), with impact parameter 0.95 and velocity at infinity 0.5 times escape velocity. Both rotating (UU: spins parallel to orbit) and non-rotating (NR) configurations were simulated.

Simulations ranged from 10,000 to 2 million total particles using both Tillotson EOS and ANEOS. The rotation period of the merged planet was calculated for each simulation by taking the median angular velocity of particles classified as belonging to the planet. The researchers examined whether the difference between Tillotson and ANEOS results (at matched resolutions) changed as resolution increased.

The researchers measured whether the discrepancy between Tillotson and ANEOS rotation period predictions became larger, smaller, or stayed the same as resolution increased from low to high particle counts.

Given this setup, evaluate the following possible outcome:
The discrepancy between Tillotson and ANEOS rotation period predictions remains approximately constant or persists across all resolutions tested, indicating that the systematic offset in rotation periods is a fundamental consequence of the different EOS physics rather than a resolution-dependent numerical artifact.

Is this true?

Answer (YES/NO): NO